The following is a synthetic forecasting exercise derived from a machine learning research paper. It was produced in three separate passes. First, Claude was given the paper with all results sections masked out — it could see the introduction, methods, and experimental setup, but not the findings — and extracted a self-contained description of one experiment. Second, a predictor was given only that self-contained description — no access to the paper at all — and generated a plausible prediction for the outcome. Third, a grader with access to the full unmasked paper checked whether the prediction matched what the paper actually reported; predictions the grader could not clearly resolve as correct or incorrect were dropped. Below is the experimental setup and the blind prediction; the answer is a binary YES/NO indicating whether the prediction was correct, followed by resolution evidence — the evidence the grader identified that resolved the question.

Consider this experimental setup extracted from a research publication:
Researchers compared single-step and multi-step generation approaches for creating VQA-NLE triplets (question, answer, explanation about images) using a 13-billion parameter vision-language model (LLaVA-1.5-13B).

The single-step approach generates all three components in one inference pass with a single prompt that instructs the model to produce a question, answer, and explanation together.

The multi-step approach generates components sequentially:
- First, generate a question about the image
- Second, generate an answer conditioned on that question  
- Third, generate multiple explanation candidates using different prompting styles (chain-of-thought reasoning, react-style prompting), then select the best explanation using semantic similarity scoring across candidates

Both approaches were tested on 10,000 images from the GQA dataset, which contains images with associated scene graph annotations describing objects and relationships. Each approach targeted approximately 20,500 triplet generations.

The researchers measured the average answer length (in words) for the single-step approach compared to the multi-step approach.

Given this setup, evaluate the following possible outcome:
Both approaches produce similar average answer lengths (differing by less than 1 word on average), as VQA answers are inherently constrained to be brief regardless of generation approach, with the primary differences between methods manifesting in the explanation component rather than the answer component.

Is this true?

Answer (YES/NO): NO